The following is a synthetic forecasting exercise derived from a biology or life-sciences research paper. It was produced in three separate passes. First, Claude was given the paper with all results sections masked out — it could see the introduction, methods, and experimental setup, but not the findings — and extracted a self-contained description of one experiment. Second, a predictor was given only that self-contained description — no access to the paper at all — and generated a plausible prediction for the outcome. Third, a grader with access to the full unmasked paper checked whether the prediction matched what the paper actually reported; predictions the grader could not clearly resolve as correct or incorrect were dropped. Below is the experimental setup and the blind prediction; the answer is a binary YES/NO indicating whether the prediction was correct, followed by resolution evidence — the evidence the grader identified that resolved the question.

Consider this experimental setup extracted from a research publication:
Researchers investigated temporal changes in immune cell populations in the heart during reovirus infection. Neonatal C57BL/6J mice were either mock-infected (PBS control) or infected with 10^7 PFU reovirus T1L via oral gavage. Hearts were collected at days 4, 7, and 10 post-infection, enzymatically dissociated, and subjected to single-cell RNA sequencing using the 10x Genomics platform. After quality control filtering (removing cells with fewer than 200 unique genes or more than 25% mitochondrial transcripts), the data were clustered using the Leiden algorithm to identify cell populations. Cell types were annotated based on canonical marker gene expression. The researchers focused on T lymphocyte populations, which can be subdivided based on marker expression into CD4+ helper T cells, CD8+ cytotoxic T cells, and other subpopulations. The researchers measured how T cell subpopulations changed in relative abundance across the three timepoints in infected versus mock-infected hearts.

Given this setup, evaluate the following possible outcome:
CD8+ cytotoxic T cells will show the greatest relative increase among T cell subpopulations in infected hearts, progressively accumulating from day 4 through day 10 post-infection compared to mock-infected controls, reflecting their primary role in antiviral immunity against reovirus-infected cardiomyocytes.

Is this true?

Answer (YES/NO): NO